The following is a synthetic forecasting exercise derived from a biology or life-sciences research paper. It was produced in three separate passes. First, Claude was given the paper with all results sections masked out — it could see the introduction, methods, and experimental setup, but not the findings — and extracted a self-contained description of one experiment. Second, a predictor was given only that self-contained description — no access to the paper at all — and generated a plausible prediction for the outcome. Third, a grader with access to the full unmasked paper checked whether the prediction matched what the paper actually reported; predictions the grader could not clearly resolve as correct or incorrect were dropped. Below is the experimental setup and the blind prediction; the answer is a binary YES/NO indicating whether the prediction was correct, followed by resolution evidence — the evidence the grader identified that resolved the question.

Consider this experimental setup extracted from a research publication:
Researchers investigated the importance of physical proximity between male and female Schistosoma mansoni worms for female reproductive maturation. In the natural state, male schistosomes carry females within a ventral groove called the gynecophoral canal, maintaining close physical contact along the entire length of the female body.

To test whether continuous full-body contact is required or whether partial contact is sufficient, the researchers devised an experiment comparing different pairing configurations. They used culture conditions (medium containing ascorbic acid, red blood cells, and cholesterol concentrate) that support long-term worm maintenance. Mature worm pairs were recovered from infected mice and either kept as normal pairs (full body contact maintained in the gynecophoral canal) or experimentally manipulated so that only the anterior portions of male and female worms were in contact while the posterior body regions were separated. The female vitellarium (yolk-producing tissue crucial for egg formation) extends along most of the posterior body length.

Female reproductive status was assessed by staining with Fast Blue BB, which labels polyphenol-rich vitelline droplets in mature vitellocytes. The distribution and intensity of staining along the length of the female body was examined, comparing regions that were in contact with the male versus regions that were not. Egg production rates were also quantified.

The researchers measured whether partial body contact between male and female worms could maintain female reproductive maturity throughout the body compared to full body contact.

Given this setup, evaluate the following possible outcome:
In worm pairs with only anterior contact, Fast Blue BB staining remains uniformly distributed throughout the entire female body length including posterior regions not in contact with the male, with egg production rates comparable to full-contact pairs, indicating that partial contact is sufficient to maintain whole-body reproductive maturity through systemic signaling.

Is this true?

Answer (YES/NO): NO